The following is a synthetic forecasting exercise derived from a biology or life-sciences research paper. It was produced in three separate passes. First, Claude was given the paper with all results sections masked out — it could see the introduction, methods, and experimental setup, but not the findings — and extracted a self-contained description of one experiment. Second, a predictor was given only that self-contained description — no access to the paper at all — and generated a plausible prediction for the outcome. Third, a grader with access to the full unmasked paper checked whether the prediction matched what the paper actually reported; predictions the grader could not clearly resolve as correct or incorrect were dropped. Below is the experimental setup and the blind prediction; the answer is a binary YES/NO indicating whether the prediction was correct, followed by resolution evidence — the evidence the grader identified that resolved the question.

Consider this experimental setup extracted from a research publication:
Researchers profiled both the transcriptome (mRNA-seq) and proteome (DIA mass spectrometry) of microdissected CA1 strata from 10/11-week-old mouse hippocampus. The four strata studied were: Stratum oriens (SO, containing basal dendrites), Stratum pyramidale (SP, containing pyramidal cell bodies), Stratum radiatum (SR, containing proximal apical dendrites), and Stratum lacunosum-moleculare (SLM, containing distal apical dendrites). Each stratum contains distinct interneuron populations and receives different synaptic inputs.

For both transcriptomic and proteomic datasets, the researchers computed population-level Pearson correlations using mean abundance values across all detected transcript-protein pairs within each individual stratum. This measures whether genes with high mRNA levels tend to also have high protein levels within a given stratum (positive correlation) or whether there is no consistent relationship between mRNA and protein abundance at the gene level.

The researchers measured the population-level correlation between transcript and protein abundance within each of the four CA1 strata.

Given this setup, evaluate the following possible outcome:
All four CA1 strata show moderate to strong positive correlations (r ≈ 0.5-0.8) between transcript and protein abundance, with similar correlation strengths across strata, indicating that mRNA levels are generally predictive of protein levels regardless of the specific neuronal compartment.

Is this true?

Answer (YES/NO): NO